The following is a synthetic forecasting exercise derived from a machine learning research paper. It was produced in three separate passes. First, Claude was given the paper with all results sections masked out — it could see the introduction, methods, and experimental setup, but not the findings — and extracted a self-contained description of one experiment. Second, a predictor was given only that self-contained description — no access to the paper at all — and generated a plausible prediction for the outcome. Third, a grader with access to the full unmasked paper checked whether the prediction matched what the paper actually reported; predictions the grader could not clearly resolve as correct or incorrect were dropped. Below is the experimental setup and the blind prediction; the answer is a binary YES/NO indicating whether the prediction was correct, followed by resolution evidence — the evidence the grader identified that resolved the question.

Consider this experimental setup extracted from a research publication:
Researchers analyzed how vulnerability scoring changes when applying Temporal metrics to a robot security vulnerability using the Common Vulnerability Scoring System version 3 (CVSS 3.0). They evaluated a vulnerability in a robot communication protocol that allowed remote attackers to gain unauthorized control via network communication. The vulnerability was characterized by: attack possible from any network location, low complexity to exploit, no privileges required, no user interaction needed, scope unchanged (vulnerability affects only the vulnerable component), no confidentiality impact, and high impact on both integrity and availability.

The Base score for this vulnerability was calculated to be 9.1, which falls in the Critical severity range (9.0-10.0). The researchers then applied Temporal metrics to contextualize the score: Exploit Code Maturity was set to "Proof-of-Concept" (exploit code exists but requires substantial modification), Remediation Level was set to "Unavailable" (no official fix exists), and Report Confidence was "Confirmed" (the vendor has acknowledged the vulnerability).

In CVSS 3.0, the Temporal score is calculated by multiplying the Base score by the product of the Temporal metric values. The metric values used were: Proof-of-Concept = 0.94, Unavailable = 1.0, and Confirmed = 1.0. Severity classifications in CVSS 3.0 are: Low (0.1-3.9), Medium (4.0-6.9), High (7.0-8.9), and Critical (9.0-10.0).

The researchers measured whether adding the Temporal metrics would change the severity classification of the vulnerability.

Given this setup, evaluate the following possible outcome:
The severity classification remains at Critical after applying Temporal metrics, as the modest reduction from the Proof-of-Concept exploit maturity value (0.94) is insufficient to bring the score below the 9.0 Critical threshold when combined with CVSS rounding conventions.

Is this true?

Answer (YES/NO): NO